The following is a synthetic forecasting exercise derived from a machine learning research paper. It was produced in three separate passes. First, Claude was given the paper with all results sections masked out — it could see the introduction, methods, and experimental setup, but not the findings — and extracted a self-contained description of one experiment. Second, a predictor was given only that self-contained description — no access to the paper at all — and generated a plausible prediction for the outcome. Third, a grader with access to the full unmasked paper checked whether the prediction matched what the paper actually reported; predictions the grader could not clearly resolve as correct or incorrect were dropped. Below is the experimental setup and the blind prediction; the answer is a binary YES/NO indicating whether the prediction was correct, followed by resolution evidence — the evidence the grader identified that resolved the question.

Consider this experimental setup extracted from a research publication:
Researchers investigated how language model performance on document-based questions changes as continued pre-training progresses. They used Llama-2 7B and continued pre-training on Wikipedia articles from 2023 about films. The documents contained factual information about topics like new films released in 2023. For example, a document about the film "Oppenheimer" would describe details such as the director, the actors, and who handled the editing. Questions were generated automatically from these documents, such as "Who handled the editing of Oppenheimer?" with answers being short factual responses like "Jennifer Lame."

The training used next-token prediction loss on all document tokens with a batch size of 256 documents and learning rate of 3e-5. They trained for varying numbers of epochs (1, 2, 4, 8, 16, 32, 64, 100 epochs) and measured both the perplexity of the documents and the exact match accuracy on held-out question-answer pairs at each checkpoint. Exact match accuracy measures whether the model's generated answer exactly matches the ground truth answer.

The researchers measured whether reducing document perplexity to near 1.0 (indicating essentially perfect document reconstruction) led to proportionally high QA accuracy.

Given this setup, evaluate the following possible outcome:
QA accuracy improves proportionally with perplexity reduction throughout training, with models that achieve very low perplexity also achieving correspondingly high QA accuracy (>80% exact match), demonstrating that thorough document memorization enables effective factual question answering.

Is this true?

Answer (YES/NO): NO